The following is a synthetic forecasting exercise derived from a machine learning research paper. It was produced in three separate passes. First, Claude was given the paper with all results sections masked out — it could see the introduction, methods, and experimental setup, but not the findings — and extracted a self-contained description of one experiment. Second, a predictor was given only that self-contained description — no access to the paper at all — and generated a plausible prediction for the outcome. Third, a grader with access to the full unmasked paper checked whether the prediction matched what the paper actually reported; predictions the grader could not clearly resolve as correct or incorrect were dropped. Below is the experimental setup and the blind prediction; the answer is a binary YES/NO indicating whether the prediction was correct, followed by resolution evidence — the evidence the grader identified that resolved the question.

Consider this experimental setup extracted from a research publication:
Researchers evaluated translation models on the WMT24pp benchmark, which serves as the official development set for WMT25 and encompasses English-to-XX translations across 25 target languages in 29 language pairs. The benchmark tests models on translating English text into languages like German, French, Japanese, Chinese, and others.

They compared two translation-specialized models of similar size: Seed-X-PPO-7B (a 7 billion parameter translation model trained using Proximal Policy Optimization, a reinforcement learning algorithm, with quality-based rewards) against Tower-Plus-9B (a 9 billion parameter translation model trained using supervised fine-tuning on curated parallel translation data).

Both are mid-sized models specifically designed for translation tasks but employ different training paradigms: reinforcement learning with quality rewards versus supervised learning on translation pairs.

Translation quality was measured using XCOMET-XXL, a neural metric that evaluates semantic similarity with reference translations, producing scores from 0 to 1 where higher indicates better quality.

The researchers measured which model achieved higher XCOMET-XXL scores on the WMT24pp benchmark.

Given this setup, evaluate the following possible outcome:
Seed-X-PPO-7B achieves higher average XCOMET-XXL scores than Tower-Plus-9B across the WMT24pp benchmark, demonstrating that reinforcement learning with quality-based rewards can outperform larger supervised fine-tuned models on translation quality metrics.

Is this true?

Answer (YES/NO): YES